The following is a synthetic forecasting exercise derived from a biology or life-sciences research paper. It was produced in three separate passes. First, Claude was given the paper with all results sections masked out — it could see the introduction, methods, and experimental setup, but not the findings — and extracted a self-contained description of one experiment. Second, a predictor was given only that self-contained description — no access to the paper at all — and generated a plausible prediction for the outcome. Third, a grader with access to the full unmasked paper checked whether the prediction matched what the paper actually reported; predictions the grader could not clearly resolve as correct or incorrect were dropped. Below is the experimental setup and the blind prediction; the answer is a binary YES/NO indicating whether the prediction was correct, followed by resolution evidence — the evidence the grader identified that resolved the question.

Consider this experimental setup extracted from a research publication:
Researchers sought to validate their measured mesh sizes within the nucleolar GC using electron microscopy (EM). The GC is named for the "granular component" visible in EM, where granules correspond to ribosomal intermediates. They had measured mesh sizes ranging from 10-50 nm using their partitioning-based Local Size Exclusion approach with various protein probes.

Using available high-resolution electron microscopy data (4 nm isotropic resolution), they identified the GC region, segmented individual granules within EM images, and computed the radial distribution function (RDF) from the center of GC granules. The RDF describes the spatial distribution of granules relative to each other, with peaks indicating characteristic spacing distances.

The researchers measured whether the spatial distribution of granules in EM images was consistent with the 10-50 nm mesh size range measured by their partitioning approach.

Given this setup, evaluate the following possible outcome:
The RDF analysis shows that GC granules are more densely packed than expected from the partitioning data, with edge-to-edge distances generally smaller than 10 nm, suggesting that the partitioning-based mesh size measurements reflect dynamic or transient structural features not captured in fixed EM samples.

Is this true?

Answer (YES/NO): NO